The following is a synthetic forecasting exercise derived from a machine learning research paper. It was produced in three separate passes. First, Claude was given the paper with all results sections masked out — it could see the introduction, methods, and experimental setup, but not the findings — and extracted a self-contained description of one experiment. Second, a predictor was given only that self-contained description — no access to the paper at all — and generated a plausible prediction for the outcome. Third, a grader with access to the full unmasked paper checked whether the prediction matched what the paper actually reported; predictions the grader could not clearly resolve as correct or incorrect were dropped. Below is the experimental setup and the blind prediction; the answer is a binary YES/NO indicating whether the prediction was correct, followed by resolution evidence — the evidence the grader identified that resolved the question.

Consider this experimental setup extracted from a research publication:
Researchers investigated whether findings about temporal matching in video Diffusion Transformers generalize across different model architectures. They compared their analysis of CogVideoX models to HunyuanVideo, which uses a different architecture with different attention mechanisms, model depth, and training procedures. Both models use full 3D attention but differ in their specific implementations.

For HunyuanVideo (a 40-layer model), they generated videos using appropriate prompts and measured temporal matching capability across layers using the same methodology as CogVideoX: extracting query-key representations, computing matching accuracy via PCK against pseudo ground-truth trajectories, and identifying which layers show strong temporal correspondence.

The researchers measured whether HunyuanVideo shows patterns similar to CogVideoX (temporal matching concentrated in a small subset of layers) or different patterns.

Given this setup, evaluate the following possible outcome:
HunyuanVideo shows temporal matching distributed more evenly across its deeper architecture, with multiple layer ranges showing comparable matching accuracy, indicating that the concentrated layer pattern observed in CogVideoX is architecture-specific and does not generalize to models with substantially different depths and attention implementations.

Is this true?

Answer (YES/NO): NO